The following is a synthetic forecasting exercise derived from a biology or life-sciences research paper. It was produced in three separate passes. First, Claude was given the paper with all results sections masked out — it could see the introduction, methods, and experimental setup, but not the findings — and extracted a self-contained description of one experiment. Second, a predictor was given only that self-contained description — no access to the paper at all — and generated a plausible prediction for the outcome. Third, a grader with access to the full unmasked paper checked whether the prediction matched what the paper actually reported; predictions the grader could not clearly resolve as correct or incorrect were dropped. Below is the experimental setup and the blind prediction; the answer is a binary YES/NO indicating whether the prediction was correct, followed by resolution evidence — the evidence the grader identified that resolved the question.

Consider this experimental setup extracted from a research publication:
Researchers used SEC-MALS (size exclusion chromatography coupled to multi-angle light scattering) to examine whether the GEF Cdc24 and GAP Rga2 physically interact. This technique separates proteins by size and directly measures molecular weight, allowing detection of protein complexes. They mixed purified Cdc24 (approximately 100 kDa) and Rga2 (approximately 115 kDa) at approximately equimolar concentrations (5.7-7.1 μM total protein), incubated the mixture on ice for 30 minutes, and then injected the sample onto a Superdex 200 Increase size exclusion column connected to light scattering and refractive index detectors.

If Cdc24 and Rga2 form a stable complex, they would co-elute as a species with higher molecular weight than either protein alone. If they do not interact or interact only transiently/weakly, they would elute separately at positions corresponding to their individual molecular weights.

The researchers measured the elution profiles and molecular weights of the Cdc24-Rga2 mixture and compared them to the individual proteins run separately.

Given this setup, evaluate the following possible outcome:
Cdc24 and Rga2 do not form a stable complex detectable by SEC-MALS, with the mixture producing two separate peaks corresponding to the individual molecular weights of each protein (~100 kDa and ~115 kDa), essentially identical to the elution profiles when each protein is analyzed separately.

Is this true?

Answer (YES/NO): NO